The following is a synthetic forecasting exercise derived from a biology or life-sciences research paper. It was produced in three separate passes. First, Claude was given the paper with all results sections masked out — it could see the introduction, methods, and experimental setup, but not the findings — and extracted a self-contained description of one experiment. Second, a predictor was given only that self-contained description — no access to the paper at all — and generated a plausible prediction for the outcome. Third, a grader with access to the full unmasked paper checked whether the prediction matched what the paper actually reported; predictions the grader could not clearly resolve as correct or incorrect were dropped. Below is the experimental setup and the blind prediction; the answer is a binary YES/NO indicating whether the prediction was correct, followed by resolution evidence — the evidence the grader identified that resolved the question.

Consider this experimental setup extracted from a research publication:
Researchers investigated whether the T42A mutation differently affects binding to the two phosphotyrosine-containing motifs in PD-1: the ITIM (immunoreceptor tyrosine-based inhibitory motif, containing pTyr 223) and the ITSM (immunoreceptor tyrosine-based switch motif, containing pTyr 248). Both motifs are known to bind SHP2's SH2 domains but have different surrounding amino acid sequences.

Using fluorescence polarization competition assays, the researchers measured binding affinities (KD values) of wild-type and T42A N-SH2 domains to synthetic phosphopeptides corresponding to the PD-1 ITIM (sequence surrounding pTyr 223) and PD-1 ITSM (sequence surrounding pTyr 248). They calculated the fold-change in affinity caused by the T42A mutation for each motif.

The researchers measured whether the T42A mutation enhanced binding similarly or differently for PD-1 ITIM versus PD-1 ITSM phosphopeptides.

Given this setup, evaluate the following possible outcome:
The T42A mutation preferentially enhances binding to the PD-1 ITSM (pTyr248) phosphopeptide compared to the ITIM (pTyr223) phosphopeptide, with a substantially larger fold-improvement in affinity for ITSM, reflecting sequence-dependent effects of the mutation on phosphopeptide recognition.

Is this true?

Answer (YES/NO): NO